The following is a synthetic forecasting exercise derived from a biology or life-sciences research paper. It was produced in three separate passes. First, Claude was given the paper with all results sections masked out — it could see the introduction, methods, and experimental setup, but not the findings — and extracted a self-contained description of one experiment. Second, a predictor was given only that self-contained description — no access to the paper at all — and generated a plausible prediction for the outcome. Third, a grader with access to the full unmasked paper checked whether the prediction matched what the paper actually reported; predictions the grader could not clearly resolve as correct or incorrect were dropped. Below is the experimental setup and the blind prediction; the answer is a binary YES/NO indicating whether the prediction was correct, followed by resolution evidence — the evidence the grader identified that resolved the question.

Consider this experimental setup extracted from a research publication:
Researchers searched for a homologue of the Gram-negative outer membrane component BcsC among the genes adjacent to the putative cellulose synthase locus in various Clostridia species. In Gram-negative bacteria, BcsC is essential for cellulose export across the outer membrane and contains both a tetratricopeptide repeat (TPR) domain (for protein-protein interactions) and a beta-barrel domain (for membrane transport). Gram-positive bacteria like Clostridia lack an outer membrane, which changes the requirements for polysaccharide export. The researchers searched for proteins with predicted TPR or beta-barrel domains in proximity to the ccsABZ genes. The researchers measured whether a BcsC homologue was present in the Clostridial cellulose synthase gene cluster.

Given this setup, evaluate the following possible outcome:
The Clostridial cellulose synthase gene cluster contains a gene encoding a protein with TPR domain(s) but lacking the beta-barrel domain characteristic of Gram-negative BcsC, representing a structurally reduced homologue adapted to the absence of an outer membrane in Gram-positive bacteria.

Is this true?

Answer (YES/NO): NO